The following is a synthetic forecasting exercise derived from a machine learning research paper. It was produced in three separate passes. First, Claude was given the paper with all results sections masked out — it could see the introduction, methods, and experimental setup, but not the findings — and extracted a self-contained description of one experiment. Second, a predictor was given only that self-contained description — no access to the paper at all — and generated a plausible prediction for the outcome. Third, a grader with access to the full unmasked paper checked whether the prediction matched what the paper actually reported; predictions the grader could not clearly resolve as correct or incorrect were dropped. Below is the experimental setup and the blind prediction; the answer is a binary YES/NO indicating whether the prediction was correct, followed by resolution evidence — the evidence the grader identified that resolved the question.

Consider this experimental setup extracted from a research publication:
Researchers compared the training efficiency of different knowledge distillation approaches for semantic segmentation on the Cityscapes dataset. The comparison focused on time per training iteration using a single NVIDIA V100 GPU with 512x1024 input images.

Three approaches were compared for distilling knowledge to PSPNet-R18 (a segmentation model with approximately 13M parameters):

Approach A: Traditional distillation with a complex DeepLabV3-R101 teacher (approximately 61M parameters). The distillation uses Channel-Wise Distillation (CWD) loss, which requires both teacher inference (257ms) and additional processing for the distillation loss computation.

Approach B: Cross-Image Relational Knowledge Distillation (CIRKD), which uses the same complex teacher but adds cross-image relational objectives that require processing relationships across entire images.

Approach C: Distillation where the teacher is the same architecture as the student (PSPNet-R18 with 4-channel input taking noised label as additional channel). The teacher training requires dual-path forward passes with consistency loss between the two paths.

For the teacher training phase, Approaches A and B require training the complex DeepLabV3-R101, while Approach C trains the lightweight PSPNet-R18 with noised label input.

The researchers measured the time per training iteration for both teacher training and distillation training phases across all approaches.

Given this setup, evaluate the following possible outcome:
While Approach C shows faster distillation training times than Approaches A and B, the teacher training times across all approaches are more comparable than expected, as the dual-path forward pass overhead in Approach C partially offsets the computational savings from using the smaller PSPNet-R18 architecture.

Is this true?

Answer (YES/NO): NO